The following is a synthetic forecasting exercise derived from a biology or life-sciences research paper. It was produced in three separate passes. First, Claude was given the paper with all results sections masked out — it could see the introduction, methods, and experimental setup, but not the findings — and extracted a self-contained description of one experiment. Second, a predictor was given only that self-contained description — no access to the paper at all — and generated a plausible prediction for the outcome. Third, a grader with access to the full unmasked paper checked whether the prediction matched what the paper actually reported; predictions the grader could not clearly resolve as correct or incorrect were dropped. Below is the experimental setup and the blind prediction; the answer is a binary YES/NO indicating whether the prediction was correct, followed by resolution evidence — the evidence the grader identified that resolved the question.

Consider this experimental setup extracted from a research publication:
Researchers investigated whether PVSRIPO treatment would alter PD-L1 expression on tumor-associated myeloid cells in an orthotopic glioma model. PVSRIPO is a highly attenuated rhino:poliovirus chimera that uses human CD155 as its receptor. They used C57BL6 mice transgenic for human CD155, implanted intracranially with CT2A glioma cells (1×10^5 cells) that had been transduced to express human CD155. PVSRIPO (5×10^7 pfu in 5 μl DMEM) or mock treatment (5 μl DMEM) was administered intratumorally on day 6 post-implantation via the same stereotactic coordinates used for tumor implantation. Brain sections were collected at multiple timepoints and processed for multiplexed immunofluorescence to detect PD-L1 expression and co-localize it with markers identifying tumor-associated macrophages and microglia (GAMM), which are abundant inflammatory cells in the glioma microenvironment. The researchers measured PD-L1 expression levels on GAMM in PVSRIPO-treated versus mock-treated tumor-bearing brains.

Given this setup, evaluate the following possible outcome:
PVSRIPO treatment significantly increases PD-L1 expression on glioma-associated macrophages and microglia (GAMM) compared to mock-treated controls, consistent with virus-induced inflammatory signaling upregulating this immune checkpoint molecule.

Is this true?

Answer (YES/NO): YES